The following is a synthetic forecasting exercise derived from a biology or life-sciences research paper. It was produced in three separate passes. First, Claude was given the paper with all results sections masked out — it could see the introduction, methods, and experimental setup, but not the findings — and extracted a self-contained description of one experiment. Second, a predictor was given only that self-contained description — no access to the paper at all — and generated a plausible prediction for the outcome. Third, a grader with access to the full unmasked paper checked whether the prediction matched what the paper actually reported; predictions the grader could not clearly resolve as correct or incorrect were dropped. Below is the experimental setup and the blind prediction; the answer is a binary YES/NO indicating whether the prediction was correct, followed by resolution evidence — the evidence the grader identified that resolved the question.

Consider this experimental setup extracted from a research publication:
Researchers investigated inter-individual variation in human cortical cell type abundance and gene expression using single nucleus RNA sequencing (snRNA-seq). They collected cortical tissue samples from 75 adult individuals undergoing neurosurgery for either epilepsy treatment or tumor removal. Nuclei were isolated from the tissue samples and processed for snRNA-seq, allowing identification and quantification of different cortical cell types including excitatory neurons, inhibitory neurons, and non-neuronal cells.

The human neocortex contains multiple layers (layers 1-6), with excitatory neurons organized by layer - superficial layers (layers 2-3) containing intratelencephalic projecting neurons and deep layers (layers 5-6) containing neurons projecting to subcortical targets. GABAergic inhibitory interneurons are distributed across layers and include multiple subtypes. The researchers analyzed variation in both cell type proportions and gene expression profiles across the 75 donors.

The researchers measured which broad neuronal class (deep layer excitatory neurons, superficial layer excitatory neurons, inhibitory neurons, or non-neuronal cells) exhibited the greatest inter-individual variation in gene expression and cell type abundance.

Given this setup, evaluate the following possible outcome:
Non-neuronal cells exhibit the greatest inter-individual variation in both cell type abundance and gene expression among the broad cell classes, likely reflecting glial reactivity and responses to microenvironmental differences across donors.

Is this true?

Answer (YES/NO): NO